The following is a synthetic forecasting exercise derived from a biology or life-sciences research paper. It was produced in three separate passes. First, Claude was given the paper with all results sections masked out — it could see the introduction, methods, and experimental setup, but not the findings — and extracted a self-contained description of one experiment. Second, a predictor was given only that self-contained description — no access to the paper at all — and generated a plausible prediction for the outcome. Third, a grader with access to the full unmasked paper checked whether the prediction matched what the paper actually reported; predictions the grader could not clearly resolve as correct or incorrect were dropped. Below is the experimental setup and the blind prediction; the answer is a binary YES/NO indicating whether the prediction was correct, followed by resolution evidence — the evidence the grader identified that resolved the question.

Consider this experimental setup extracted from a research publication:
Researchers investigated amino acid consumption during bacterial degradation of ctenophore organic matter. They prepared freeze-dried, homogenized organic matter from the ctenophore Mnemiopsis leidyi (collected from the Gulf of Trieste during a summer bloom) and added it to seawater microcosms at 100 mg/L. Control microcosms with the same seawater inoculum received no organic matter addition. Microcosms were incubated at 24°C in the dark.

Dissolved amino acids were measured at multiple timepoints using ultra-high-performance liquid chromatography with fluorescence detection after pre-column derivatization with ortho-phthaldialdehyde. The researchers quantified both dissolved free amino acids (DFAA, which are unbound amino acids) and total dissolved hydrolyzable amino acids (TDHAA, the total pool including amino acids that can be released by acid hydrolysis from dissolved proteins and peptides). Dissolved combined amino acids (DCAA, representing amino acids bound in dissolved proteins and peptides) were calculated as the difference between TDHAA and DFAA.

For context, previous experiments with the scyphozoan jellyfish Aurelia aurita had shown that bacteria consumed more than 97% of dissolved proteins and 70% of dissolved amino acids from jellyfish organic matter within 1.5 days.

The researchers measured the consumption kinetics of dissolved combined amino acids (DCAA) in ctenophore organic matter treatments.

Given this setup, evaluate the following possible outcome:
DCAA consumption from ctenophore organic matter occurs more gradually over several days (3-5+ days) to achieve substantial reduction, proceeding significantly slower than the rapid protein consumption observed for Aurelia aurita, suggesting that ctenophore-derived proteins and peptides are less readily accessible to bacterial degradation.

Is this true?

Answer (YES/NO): NO